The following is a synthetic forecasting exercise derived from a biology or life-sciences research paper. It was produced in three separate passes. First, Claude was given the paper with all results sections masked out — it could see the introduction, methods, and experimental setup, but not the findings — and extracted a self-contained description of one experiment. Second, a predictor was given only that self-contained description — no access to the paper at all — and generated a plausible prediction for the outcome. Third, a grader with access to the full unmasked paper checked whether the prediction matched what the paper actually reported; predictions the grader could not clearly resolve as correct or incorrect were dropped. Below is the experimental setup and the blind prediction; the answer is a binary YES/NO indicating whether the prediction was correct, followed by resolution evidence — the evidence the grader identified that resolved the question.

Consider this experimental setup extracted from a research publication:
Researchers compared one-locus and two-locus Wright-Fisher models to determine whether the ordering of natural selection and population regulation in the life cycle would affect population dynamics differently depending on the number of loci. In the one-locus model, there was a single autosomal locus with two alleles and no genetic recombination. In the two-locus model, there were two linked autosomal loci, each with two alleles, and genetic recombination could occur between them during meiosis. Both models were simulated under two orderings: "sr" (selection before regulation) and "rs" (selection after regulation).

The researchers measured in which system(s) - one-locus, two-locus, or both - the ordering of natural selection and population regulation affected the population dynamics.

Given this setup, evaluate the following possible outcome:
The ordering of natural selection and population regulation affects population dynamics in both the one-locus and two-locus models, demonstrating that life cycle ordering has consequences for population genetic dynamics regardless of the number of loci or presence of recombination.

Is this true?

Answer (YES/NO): NO